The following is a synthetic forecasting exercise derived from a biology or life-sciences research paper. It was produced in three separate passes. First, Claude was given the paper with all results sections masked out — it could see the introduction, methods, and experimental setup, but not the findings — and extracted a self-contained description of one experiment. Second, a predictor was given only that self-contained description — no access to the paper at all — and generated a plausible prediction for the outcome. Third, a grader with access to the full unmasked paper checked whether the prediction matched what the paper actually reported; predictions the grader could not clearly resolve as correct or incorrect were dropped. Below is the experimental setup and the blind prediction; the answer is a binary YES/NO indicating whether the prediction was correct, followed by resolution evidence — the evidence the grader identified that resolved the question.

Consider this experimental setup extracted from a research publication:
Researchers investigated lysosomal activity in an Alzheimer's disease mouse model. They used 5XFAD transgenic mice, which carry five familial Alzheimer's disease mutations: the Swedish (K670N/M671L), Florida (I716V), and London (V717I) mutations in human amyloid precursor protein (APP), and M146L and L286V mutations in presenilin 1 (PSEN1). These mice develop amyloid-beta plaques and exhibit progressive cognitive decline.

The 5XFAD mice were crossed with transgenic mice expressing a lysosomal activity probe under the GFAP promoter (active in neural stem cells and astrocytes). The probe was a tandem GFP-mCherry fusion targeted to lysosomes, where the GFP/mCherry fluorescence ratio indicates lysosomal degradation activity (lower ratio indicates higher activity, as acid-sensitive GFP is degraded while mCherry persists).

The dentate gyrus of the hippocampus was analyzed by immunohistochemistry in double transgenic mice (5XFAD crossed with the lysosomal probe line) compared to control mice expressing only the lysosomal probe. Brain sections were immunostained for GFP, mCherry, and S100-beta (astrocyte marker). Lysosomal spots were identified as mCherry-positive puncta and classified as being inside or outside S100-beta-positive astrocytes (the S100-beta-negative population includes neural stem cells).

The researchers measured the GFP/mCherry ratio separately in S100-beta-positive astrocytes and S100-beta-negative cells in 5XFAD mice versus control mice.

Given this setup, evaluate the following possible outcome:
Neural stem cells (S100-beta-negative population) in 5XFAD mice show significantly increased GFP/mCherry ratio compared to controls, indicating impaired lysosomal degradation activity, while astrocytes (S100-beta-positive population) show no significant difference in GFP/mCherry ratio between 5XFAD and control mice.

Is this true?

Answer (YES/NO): NO